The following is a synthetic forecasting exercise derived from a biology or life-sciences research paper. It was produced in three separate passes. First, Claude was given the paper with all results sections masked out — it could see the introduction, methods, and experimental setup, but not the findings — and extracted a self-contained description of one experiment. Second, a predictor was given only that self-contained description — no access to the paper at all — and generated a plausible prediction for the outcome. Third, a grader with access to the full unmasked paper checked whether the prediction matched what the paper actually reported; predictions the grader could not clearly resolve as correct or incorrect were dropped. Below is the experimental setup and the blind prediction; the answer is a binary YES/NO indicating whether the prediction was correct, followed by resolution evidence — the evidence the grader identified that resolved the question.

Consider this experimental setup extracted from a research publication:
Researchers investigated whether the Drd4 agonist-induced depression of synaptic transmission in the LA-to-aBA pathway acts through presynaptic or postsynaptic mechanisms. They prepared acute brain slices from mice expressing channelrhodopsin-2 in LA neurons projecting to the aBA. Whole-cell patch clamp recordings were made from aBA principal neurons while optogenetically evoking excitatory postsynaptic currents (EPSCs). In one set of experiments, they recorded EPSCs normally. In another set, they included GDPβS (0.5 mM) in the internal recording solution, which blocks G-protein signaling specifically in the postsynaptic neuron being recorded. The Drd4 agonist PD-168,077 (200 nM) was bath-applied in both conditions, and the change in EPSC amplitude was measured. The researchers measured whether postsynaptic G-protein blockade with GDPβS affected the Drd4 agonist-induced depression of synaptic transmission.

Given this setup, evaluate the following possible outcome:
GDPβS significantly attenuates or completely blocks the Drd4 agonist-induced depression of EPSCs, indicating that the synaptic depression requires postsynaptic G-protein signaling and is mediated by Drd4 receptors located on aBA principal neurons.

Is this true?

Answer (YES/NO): NO